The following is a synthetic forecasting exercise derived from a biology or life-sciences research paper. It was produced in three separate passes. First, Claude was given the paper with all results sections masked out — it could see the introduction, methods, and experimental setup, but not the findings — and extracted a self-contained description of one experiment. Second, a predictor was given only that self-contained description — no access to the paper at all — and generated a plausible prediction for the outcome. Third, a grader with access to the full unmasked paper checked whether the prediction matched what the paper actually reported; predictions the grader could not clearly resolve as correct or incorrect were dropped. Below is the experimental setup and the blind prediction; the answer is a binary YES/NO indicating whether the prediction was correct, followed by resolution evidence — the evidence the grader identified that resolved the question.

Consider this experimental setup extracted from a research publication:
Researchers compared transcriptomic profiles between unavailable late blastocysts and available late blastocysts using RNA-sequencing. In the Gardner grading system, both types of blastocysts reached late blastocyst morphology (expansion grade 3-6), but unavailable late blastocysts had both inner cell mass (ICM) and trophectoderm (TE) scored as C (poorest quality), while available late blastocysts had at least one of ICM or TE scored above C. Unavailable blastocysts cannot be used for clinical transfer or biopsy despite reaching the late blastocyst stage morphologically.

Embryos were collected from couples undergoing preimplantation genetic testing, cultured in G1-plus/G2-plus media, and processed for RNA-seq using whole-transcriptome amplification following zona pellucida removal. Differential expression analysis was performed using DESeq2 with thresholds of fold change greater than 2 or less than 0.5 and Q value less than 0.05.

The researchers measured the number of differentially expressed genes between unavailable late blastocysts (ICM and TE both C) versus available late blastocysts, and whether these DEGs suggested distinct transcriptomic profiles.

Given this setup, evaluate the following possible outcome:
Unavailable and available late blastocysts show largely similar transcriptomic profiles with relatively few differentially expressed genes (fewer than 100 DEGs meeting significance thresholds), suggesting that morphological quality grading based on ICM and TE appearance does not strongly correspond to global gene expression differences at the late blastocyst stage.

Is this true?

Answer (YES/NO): NO